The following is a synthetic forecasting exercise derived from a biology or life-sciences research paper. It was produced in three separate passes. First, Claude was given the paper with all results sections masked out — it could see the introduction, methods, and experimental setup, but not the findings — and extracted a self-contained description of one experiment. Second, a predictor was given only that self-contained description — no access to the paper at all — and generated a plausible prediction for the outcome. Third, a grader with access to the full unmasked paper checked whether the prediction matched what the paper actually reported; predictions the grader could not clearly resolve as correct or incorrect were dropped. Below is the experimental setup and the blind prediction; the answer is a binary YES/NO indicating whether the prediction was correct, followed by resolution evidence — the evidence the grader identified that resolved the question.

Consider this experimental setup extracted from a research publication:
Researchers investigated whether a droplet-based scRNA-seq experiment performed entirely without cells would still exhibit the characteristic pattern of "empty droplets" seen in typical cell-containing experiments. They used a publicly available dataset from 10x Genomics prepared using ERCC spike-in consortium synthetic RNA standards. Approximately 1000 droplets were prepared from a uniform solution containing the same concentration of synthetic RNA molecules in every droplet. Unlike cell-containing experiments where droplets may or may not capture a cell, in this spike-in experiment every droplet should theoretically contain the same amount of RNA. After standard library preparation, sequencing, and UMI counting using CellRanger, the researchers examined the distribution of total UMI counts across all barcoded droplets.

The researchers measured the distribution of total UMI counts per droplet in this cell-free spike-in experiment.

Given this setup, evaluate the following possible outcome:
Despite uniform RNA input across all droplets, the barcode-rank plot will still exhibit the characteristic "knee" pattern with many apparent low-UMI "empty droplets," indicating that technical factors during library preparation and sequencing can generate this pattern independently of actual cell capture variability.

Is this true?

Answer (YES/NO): YES